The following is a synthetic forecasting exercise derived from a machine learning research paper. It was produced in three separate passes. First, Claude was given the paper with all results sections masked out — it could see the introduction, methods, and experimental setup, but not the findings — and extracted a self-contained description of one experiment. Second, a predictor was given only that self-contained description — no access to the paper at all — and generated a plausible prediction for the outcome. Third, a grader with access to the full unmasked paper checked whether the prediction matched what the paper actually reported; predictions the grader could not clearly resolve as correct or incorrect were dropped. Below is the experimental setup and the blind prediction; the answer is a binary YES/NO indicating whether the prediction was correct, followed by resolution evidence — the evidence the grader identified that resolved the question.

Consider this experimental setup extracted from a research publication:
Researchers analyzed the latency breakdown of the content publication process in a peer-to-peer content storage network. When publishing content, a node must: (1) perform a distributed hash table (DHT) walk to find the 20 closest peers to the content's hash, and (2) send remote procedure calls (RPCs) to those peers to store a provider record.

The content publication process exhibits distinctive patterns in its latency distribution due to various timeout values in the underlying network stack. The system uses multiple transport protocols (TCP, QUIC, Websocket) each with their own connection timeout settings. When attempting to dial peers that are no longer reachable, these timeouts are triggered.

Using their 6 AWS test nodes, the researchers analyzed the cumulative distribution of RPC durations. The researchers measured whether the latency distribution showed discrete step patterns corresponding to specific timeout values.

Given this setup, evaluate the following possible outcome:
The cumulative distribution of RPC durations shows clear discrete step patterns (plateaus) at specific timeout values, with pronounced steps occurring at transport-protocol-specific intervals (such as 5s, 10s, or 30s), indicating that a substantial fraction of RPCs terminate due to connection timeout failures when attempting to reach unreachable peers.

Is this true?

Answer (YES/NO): YES